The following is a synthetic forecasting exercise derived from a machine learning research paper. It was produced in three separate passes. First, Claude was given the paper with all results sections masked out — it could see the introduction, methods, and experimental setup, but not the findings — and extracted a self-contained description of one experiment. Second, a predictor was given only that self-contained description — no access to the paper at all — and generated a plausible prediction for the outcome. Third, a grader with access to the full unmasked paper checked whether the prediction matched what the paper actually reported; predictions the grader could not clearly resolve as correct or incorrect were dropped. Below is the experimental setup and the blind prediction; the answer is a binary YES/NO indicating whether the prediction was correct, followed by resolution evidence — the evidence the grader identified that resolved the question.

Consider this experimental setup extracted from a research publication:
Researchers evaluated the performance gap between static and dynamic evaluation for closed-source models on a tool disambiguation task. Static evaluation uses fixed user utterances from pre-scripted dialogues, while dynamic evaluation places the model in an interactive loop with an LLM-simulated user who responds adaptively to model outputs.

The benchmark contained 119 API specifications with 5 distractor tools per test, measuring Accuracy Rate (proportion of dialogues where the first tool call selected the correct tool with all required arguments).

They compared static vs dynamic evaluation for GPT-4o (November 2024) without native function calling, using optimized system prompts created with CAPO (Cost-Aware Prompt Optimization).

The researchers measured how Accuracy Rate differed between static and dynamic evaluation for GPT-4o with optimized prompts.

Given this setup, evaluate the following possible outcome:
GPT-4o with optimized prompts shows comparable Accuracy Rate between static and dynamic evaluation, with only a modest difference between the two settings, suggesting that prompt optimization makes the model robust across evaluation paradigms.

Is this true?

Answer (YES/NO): NO